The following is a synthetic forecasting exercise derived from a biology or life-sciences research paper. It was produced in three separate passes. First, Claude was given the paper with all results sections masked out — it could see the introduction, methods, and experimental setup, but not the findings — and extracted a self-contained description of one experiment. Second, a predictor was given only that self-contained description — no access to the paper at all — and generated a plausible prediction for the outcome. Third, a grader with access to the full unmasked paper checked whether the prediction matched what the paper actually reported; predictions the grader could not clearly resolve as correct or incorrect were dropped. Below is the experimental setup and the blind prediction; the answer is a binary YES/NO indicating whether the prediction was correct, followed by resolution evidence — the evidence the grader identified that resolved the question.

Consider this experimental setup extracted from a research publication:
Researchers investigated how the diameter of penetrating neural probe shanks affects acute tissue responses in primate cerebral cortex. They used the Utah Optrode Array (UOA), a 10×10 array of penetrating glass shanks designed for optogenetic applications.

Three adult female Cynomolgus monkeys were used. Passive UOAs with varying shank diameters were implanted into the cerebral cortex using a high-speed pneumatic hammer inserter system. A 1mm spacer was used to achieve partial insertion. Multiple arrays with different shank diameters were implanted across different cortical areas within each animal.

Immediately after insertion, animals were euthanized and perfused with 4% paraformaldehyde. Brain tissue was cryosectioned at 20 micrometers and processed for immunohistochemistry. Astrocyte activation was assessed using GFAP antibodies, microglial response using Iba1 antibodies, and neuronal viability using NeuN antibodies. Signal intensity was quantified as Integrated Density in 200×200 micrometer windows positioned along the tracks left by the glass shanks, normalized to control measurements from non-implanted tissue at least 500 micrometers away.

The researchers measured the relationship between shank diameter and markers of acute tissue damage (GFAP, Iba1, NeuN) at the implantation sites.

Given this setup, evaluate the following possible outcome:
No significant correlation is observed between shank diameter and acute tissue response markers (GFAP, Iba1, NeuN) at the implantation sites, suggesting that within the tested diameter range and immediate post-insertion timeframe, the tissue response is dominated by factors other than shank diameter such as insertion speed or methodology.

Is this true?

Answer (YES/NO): NO